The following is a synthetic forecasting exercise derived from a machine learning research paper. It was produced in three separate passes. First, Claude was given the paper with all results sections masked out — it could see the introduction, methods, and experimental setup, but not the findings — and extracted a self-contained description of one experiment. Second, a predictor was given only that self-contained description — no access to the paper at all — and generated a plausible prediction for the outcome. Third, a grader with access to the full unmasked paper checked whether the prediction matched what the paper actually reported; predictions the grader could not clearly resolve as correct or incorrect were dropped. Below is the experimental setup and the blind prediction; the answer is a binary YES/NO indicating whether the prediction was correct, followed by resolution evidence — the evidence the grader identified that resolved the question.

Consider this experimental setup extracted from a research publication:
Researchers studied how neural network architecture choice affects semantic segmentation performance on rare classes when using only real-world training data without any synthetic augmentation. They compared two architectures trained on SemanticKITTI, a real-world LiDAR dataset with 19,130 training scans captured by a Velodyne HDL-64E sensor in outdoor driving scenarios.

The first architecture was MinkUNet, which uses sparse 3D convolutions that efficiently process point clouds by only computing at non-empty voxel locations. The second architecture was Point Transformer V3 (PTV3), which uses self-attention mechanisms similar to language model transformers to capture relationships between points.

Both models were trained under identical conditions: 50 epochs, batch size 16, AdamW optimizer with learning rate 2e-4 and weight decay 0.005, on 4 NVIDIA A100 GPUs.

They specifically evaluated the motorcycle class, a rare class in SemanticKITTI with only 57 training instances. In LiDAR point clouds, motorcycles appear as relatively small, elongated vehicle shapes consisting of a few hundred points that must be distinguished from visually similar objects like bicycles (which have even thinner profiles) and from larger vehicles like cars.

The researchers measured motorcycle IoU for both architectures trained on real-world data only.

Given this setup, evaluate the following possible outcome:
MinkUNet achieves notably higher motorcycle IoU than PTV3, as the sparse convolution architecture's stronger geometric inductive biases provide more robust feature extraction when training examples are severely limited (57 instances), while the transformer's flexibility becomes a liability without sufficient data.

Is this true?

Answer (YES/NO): NO